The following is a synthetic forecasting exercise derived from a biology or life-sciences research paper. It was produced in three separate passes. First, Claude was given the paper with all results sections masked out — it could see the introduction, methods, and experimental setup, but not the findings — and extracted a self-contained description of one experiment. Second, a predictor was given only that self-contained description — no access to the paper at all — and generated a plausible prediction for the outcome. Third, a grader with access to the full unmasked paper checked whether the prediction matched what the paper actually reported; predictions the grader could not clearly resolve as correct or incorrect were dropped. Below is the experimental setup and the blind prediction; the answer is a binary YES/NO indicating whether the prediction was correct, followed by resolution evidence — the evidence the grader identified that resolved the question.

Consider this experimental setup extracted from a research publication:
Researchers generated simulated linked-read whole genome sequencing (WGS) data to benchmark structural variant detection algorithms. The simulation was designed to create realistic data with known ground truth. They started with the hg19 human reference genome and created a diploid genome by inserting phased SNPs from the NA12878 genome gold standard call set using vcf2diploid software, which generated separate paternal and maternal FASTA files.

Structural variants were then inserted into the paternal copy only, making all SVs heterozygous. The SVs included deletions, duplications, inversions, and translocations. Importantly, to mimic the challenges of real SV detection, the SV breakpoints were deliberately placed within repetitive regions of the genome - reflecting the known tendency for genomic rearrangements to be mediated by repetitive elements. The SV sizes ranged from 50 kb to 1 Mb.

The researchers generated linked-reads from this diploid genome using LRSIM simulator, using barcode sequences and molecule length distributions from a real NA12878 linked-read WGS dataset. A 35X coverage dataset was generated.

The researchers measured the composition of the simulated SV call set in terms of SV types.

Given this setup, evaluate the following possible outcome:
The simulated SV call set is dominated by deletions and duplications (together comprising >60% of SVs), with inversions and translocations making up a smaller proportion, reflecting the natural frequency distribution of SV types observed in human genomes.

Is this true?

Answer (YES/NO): NO